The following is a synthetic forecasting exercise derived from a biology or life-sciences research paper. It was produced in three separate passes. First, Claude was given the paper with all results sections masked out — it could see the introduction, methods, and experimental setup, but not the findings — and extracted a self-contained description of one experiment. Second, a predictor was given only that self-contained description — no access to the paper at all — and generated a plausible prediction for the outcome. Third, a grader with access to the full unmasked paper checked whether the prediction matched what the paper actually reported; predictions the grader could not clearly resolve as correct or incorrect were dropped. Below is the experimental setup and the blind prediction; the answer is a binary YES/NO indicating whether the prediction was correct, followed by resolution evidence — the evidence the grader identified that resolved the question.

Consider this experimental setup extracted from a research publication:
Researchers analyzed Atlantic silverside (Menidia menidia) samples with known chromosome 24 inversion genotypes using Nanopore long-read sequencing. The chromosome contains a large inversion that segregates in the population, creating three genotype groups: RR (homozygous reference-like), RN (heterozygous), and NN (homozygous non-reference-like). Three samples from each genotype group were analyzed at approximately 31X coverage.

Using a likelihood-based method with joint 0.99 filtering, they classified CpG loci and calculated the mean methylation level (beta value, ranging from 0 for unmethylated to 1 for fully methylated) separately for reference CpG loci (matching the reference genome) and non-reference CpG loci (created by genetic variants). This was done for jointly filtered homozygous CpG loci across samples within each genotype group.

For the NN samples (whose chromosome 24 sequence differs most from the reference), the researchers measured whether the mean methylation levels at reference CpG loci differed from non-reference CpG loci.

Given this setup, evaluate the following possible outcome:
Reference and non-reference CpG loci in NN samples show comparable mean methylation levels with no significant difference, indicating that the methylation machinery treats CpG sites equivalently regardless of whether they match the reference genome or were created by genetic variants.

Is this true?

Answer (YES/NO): NO